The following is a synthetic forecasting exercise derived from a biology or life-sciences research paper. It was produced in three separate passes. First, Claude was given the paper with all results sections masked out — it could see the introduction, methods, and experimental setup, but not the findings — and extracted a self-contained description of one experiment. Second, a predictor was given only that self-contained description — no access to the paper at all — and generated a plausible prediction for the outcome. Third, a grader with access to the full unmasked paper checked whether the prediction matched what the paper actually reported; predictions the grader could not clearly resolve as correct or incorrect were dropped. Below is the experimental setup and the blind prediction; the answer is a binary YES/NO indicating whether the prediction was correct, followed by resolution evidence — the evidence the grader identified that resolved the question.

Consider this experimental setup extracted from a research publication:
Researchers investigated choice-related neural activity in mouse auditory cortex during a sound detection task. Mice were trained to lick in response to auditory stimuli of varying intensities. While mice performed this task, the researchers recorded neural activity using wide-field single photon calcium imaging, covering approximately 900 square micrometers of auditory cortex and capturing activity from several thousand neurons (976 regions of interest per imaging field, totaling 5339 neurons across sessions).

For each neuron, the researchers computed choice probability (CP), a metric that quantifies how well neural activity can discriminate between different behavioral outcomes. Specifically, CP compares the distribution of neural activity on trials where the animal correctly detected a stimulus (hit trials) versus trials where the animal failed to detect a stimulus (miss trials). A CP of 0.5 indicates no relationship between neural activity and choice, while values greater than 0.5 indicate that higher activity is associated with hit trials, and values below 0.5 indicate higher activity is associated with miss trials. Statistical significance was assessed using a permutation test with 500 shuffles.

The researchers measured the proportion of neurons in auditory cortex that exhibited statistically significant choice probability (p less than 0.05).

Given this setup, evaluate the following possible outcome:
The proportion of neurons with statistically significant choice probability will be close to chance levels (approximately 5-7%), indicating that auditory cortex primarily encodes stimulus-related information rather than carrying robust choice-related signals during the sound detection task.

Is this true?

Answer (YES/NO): NO